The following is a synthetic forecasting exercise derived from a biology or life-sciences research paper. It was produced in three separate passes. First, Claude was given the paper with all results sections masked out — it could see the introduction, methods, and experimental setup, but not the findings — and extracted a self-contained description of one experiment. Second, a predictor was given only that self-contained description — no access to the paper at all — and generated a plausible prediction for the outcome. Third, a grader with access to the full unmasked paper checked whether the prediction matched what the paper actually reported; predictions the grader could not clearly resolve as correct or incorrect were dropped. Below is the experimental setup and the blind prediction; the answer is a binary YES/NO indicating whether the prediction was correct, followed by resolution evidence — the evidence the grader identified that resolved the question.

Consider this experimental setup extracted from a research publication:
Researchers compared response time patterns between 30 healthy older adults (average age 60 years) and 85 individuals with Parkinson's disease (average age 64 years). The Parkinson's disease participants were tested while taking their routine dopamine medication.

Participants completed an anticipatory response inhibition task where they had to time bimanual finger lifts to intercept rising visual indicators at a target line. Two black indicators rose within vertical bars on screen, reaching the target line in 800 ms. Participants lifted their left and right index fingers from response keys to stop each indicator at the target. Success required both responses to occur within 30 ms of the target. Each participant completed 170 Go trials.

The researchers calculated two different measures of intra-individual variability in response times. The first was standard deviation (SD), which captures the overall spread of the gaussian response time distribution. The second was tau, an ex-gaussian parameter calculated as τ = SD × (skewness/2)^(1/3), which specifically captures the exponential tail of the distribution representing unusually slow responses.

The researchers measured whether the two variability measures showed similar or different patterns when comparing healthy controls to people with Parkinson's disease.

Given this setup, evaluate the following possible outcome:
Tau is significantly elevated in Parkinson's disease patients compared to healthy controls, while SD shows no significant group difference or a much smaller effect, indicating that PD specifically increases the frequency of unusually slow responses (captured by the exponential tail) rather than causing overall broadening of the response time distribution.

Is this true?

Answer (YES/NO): NO